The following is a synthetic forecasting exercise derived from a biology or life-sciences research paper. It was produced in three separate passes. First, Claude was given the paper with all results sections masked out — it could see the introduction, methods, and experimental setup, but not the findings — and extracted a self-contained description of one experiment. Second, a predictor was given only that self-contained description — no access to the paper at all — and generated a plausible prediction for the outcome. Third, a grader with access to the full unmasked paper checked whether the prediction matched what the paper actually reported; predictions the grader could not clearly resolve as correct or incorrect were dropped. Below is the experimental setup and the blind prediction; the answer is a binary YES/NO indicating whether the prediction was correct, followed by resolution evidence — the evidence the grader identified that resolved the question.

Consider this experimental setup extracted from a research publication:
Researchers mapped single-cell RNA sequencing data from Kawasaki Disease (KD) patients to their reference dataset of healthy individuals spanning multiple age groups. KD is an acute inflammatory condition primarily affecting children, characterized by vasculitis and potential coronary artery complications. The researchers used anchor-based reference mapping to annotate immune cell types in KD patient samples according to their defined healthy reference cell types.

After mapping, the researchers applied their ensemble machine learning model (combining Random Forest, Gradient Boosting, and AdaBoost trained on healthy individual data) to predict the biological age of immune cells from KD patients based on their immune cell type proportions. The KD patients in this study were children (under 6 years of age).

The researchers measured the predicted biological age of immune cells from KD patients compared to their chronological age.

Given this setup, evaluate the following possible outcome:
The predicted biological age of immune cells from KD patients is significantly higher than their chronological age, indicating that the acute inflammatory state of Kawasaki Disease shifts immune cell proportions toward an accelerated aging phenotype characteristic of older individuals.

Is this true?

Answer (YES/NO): YES